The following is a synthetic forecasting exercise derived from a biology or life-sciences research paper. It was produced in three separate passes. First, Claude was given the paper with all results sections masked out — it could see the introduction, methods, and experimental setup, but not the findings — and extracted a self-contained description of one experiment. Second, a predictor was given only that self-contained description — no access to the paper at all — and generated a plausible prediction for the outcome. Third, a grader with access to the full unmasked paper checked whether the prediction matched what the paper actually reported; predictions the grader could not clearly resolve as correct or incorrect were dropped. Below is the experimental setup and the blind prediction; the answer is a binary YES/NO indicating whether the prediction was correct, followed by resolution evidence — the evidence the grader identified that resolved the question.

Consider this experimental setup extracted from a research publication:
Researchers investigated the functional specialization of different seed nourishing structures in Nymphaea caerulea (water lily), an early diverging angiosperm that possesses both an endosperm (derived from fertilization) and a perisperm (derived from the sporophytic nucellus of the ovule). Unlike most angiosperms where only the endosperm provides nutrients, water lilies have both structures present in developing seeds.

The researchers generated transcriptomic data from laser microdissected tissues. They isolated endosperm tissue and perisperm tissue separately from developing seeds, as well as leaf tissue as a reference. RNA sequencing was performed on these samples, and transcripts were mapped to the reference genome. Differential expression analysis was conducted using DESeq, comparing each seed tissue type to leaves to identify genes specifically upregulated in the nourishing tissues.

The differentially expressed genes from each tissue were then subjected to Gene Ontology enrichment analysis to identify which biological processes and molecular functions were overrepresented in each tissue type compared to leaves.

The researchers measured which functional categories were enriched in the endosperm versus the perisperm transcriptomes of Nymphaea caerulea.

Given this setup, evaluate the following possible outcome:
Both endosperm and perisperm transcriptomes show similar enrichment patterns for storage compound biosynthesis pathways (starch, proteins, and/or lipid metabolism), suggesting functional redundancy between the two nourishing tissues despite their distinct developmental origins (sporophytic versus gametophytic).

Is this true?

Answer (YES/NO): NO